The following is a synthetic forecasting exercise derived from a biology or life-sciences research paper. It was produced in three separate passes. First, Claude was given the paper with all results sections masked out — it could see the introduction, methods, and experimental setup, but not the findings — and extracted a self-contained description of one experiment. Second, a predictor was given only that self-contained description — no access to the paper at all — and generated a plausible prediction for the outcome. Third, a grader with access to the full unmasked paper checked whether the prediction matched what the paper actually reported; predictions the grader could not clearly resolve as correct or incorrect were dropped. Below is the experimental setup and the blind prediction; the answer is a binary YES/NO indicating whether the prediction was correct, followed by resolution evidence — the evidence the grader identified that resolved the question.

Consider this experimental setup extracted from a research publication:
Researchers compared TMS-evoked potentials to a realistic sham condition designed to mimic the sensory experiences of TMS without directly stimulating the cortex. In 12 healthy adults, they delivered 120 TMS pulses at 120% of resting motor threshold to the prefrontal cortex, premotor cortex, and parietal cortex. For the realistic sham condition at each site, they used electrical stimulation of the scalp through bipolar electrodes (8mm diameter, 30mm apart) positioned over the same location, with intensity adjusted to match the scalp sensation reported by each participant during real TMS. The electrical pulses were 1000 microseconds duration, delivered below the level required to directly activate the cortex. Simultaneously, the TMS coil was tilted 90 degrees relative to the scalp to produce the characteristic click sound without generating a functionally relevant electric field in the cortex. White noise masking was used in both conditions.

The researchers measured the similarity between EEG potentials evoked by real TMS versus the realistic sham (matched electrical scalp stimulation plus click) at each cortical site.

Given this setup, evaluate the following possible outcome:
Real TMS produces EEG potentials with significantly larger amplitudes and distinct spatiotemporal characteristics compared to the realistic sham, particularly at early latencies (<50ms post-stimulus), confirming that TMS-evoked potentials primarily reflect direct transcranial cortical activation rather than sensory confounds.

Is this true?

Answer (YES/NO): NO